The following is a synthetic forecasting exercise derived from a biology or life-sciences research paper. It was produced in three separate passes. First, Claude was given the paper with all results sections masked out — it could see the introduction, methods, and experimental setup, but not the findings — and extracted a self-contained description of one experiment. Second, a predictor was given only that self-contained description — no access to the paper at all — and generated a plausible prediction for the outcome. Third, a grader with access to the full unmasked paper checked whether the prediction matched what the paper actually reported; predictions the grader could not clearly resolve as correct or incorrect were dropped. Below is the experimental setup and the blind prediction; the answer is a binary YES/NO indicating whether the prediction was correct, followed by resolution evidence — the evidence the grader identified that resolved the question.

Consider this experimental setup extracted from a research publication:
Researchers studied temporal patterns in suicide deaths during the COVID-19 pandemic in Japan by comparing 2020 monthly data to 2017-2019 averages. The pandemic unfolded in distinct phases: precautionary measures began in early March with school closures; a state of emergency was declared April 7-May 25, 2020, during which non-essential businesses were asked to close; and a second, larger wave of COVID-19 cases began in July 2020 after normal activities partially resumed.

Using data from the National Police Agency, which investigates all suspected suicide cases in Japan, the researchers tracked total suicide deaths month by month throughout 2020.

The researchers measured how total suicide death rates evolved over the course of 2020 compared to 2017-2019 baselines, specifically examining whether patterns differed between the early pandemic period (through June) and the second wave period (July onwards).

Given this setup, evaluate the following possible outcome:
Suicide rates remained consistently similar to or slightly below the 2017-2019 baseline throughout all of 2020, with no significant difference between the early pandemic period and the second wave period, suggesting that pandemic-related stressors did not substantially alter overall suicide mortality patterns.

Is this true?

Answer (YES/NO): NO